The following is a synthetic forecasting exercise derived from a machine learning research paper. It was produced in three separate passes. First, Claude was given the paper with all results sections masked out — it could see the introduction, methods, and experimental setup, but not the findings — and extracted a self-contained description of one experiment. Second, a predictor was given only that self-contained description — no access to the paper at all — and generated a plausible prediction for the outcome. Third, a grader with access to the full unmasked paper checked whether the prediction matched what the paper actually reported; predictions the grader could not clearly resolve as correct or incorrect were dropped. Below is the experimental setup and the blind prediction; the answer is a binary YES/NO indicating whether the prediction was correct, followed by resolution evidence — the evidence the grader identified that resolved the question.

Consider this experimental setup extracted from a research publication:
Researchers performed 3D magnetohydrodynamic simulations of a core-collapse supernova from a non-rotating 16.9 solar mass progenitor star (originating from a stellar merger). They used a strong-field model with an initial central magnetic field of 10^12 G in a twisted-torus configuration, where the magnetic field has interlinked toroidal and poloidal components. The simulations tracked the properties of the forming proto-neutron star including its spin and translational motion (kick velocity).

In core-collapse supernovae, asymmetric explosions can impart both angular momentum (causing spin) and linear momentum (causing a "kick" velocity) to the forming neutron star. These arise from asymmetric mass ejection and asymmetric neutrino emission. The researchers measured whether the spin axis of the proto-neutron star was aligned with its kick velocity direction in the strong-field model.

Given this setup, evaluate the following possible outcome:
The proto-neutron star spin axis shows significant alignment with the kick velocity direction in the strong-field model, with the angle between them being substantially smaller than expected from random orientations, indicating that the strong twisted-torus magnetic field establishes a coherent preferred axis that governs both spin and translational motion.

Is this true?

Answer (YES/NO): NO